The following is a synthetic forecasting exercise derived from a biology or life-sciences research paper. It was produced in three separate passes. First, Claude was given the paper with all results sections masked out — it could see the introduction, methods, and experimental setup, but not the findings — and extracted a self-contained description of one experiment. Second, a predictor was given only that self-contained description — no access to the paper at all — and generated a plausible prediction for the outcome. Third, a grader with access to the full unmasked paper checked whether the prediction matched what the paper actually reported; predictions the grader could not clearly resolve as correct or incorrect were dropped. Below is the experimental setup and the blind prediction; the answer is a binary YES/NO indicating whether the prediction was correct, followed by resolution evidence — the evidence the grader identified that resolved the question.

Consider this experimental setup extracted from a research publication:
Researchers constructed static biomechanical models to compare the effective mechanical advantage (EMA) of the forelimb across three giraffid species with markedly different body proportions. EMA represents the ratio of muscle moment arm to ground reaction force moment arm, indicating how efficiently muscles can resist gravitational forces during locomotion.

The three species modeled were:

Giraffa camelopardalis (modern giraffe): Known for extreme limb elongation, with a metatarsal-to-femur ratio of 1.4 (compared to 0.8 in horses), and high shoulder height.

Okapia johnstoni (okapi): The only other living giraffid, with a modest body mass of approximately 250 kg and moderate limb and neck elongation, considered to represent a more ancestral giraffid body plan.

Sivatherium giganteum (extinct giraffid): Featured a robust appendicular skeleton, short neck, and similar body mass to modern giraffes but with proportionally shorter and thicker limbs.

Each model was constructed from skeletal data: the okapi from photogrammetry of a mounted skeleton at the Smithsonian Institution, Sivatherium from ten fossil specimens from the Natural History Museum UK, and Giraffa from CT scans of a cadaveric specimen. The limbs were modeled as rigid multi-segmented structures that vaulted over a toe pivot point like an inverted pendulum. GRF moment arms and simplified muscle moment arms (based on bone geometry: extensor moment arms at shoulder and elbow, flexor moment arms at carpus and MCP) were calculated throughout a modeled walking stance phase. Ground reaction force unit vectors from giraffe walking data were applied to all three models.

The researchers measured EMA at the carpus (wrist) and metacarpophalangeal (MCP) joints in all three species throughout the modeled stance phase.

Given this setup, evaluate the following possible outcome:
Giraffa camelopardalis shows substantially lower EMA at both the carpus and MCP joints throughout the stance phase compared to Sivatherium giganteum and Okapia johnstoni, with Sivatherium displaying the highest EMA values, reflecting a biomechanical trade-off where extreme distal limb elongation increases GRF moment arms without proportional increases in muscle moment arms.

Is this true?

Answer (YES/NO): NO